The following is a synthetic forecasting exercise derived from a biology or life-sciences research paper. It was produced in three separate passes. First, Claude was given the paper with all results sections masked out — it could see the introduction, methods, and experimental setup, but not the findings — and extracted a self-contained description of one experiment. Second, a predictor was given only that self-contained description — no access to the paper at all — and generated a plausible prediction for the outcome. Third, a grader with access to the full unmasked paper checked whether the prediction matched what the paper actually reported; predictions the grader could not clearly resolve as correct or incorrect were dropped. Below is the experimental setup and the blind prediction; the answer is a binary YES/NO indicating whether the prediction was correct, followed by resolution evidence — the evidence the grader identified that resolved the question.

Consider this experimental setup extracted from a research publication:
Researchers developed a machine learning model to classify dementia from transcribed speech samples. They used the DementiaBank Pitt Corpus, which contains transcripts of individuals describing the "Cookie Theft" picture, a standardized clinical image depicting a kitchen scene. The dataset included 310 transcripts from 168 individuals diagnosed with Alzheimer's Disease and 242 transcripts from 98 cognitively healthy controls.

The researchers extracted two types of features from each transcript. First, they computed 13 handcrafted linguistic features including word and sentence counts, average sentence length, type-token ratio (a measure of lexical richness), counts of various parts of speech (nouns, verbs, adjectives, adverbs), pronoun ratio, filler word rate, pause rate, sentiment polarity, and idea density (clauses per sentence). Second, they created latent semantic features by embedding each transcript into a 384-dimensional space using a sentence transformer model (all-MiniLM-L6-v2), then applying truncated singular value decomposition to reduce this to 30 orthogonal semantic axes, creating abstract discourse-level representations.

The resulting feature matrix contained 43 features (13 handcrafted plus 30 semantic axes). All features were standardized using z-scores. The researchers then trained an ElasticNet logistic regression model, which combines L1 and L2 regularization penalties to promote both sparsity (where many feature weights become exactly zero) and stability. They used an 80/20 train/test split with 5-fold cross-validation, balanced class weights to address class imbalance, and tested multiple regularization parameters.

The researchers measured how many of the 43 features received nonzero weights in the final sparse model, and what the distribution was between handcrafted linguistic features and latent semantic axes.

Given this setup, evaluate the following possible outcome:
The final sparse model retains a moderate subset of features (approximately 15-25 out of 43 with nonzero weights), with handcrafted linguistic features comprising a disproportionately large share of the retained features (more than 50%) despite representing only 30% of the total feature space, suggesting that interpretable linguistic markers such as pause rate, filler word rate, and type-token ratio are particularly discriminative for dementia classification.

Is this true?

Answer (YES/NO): NO